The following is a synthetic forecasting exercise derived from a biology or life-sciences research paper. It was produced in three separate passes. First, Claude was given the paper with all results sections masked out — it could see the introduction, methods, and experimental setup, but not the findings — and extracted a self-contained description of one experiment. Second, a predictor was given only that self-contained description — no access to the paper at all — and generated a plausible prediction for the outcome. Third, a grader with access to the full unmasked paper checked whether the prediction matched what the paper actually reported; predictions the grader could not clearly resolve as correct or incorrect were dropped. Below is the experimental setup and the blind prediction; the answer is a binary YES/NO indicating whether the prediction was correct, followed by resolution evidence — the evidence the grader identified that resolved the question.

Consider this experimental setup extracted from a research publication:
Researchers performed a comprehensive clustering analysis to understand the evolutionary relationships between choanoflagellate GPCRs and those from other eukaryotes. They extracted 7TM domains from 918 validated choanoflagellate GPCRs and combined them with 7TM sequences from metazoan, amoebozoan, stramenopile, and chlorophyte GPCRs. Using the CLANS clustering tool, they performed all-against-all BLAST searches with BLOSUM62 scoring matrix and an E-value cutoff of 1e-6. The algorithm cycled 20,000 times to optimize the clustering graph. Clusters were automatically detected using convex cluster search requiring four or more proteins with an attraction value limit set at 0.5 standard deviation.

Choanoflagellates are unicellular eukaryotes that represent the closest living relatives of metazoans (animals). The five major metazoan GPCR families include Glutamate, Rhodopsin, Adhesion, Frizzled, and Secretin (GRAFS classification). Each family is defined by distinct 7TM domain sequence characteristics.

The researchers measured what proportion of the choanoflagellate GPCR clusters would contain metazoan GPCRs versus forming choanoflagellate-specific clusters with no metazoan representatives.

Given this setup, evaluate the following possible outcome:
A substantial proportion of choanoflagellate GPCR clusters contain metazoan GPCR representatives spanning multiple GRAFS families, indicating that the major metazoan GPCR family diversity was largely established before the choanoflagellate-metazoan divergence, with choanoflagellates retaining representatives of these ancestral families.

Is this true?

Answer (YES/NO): YES